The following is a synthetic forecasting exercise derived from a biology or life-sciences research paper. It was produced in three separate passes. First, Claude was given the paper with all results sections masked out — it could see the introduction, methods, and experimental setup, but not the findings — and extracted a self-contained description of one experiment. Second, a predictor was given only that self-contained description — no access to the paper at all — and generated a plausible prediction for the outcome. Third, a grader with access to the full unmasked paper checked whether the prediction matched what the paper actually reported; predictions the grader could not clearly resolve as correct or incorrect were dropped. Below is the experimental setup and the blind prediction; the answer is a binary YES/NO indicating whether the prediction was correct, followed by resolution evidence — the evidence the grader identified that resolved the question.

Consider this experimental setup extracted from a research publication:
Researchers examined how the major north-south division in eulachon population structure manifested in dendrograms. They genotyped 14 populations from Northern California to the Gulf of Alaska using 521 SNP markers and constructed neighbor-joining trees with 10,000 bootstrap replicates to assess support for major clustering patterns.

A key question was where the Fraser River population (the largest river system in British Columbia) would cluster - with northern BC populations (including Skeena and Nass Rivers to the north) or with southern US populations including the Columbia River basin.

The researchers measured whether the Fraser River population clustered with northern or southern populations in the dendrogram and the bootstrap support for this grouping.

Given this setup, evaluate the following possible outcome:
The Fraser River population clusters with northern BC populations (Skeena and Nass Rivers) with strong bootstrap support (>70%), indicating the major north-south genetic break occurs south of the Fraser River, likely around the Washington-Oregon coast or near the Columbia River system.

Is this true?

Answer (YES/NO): NO